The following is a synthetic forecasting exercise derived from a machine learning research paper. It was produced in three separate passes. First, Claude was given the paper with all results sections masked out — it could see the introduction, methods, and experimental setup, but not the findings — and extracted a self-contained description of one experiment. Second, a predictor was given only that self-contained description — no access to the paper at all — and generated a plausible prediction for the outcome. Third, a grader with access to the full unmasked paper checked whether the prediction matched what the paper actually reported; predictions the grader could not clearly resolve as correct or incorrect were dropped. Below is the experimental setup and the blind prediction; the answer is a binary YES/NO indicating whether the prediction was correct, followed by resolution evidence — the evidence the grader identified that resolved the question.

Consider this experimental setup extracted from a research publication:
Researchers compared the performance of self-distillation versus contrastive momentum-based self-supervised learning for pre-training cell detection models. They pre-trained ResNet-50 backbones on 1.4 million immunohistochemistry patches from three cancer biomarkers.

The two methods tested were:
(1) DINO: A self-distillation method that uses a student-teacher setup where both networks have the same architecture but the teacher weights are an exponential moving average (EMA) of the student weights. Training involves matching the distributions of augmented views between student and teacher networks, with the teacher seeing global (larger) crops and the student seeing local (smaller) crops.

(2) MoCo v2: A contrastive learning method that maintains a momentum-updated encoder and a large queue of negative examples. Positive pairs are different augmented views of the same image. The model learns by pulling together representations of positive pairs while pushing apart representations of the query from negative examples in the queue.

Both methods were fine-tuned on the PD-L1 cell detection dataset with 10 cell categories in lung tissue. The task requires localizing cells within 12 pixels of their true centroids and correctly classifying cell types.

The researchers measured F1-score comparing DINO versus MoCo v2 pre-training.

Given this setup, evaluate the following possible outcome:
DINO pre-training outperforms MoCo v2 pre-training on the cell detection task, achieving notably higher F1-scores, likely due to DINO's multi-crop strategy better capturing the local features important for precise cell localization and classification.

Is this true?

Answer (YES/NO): NO